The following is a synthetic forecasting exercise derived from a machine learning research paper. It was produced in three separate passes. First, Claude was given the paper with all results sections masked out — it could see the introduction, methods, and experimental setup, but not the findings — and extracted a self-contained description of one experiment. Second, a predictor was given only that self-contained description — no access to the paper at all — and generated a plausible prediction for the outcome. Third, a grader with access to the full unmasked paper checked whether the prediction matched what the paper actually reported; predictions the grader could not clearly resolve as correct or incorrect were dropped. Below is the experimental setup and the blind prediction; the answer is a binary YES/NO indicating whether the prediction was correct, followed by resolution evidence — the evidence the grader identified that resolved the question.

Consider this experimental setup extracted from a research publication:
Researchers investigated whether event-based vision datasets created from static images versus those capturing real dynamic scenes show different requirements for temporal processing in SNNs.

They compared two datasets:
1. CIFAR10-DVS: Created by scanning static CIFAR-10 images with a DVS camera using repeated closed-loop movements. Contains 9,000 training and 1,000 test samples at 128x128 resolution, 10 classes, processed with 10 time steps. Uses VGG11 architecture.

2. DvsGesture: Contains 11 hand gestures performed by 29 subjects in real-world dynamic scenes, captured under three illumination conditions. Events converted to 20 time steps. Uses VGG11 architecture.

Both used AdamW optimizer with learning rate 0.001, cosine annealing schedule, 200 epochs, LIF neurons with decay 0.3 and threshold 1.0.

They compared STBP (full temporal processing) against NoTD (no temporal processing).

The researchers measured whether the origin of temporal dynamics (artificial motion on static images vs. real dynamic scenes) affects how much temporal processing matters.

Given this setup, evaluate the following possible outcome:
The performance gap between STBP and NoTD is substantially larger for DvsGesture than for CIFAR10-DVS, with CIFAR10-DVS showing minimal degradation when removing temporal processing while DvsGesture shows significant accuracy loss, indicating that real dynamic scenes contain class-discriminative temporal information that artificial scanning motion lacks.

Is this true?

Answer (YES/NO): NO